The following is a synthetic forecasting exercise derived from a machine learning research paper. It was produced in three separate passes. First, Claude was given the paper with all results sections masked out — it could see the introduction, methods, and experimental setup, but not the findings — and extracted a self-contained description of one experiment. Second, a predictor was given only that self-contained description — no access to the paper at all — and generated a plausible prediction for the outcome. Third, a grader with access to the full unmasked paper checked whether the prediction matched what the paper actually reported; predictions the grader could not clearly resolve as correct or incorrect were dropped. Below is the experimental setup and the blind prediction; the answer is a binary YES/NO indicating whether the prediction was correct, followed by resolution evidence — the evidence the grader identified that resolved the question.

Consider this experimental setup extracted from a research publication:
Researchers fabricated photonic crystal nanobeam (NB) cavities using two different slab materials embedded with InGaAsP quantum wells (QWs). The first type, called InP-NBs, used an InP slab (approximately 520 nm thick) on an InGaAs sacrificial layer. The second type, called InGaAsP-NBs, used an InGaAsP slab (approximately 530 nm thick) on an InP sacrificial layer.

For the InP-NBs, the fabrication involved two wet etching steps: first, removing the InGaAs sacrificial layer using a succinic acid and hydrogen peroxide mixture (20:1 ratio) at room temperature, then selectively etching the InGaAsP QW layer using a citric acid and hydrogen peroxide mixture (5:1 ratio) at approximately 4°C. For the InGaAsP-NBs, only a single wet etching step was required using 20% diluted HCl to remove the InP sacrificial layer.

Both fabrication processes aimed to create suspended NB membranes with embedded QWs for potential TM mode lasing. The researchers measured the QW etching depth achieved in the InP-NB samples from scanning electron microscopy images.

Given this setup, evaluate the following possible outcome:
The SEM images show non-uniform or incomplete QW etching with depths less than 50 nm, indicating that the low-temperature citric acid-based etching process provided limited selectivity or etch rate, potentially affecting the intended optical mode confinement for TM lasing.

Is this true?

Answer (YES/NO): NO